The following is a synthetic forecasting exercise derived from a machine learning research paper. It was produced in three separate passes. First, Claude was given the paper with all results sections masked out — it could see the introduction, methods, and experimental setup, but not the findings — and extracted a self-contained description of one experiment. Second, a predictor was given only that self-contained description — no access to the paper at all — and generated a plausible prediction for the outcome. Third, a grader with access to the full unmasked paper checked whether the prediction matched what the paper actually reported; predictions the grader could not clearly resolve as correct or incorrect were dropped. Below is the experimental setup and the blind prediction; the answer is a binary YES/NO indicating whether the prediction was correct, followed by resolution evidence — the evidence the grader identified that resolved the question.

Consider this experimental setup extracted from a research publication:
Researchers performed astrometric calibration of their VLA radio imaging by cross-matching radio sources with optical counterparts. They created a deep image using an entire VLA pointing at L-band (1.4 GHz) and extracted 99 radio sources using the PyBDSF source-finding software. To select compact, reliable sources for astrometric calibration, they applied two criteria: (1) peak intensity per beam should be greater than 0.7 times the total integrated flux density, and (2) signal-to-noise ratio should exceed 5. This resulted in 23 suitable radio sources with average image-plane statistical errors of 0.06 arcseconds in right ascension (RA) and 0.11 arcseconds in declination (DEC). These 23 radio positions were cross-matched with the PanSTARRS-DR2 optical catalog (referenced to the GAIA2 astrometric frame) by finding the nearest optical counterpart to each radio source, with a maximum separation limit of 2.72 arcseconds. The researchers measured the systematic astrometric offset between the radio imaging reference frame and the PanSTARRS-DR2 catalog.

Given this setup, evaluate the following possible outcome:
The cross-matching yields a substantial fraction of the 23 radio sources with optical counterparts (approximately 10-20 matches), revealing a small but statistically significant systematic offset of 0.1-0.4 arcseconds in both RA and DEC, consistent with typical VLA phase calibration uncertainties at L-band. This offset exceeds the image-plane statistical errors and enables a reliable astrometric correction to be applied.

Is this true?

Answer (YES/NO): NO